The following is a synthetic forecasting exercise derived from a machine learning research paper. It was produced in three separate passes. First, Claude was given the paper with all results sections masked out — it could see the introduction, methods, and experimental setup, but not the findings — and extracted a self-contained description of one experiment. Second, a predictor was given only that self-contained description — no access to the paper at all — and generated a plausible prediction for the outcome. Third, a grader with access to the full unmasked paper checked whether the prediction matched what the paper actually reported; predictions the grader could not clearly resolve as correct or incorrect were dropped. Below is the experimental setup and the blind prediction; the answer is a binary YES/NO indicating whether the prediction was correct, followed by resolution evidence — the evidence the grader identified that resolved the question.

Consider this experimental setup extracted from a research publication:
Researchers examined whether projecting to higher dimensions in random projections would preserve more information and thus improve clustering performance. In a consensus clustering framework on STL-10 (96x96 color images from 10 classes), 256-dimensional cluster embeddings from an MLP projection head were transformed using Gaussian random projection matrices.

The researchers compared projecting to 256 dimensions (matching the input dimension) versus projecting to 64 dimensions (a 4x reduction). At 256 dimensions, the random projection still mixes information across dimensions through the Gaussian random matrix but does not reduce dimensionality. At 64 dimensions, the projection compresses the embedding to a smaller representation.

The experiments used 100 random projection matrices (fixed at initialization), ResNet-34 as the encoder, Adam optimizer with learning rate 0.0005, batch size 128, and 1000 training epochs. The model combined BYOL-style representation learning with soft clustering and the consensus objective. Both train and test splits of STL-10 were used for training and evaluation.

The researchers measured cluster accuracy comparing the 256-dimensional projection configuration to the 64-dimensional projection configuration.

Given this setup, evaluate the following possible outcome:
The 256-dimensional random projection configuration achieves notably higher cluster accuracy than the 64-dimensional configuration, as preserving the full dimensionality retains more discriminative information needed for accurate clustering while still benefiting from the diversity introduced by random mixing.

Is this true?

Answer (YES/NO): NO